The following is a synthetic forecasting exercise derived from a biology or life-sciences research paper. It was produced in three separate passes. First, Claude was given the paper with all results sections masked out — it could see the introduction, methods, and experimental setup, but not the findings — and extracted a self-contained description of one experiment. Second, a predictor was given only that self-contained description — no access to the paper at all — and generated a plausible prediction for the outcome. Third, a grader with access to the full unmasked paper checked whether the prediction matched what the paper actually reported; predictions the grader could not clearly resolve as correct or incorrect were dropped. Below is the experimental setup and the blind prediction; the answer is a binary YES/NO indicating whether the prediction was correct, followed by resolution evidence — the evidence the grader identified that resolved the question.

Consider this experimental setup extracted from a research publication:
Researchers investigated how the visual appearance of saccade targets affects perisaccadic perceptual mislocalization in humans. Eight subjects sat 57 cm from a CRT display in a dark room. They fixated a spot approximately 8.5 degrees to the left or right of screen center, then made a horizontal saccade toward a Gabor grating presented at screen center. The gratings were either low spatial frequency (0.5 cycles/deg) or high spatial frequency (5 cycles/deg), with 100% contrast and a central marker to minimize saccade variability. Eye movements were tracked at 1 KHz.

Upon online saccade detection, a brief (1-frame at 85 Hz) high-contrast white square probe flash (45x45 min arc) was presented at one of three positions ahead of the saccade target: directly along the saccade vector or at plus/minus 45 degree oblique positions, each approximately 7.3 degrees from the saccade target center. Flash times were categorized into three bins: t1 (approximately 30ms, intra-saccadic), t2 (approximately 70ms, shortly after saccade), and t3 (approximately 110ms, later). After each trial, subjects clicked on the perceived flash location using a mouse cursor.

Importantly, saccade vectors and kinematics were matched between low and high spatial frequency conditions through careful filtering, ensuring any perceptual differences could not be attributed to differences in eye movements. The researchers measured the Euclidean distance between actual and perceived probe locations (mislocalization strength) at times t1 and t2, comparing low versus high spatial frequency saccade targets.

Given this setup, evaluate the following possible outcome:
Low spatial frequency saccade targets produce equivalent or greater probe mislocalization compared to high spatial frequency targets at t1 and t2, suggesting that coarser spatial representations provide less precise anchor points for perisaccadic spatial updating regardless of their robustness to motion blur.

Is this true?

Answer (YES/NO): YES